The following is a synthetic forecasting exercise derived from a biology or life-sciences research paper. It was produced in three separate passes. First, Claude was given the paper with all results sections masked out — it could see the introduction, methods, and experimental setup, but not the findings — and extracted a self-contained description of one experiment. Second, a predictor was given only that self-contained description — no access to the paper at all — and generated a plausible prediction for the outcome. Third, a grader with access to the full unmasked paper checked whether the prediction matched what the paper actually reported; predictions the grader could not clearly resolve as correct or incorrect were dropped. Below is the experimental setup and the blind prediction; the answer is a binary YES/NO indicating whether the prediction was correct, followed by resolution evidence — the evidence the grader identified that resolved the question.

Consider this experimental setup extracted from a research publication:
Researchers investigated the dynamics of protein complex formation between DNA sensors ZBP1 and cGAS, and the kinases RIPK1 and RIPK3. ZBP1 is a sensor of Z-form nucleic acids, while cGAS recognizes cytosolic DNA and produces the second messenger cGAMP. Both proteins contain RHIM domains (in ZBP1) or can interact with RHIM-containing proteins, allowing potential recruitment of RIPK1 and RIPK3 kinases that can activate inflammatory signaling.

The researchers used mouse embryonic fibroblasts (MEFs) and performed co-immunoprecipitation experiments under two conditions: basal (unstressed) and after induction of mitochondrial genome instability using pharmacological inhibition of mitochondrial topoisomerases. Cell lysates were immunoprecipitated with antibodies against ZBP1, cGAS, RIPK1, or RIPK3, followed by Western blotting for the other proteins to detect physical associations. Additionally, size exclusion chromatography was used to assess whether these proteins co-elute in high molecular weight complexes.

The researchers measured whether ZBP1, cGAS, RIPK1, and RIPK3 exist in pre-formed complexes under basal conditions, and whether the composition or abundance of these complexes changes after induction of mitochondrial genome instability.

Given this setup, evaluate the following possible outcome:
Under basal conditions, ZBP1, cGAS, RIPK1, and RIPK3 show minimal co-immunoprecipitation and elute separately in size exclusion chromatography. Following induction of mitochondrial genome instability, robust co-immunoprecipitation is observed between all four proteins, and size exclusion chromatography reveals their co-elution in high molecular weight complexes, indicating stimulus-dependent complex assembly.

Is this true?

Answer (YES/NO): NO